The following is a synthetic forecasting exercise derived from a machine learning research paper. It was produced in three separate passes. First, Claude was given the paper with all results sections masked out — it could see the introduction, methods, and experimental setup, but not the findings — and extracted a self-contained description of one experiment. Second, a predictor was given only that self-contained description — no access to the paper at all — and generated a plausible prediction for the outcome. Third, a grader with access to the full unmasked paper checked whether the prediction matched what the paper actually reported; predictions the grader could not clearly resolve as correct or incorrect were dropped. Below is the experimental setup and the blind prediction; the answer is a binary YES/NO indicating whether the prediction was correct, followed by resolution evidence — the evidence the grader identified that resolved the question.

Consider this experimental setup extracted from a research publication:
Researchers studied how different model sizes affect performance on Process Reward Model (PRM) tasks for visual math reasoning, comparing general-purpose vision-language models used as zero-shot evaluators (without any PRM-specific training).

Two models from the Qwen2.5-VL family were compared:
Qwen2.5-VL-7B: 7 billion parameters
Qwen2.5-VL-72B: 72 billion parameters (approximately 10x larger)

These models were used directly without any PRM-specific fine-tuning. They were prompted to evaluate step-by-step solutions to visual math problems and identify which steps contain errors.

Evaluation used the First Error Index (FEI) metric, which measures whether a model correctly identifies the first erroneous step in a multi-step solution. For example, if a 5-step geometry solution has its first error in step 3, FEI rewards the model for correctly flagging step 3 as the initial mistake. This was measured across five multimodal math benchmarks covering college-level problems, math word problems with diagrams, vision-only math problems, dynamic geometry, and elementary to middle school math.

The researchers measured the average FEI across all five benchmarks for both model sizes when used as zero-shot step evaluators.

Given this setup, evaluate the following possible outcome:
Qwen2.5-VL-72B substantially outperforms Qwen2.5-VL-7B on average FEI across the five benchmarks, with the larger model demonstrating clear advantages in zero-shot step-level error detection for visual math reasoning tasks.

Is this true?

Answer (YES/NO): NO